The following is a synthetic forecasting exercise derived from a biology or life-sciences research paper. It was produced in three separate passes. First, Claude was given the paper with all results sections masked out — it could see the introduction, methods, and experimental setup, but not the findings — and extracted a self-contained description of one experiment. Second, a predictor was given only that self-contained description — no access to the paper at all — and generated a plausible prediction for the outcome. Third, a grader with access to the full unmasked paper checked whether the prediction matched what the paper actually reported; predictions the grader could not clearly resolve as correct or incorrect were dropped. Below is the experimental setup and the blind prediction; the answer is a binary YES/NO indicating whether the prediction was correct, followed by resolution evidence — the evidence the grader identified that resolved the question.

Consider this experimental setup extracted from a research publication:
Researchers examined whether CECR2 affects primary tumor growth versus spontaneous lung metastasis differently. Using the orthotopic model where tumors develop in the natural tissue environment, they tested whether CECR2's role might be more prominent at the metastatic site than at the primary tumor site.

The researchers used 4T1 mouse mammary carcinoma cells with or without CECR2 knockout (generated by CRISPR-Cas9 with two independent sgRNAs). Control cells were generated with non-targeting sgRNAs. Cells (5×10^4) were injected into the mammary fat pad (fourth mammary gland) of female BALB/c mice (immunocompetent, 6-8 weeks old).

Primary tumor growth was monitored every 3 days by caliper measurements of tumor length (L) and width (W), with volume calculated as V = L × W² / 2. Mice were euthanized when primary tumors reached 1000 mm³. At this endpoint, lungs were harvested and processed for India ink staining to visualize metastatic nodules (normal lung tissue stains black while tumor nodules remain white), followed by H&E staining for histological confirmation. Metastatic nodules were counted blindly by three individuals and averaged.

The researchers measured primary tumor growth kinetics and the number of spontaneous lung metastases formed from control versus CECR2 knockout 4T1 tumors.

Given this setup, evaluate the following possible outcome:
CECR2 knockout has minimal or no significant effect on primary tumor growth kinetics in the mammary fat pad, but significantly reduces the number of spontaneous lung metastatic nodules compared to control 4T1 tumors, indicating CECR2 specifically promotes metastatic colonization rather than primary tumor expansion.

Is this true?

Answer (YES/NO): YES